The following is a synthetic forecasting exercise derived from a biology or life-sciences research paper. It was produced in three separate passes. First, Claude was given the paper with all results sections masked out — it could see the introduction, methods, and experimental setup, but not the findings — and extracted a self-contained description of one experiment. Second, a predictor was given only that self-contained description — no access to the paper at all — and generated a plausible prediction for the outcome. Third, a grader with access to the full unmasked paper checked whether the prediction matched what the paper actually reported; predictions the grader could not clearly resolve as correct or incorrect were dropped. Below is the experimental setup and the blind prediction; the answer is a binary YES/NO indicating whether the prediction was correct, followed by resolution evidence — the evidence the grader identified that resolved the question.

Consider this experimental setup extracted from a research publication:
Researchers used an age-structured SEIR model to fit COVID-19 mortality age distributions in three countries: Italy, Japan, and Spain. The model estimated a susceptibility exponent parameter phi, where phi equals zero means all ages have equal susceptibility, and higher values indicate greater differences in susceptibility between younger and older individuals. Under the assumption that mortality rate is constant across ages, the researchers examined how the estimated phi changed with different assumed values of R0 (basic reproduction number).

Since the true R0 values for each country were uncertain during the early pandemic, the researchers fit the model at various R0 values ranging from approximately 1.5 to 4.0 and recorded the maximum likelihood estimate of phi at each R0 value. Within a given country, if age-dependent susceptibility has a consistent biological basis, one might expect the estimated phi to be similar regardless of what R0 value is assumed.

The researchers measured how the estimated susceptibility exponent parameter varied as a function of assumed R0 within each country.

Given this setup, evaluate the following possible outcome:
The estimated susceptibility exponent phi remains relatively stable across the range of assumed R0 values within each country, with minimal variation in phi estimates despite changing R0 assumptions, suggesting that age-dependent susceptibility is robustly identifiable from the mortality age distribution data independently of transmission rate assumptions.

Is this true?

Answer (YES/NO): NO